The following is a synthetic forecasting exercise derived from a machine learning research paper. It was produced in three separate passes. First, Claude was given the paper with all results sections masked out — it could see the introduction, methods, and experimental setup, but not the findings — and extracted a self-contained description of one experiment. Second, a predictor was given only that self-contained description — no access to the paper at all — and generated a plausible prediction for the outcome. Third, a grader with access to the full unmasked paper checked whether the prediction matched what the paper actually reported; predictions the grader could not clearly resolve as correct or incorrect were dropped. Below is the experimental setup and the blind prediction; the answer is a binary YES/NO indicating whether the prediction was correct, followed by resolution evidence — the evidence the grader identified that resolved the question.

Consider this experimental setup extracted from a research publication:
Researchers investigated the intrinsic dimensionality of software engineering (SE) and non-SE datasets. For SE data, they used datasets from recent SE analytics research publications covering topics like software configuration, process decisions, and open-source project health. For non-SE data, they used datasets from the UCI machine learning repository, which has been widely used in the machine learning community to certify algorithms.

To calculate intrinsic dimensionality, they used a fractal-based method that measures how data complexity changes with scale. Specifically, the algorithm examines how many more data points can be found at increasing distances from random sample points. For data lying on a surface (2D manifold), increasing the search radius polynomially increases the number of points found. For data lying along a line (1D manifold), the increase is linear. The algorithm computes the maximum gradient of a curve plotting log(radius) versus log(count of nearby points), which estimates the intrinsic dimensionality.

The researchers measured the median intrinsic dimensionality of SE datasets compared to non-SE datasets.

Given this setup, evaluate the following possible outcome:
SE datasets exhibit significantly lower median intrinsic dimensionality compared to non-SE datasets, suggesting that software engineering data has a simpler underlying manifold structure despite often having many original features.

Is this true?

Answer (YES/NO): YES